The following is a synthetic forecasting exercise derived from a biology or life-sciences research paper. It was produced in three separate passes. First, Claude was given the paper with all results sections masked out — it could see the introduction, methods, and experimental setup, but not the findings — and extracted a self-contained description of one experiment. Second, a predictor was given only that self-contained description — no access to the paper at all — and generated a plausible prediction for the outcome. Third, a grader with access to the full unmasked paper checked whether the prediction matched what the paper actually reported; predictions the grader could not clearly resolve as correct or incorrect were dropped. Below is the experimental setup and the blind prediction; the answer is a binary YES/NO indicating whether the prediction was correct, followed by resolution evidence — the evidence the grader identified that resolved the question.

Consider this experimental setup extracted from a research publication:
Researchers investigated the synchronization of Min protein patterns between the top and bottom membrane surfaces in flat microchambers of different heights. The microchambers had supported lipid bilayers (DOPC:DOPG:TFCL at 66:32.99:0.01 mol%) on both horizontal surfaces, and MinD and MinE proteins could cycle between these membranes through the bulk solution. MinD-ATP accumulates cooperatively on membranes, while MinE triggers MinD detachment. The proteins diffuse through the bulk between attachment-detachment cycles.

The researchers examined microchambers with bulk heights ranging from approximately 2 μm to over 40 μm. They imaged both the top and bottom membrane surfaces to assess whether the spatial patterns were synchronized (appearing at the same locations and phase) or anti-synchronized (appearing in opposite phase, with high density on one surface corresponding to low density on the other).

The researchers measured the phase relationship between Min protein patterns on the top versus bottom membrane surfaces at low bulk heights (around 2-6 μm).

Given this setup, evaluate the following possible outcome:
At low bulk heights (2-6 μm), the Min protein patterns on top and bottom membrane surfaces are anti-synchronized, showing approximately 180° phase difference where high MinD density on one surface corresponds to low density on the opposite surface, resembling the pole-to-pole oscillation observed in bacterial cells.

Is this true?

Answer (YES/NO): NO